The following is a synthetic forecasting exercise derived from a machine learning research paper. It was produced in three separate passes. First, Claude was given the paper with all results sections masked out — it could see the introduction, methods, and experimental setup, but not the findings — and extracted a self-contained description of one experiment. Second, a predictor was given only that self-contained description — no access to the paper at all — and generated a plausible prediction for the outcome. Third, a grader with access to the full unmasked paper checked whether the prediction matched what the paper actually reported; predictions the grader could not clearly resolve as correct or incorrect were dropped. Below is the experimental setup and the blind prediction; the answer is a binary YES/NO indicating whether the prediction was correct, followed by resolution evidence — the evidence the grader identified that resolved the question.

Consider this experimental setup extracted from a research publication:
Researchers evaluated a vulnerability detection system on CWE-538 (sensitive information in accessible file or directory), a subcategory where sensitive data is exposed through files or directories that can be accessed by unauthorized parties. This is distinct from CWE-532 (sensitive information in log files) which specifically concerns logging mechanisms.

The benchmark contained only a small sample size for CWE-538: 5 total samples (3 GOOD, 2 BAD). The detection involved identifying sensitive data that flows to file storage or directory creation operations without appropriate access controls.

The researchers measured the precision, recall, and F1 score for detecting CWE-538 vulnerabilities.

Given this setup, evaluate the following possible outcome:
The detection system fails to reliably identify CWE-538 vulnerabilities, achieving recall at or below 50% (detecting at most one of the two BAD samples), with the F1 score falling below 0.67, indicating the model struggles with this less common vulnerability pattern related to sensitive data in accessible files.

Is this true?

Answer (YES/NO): NO